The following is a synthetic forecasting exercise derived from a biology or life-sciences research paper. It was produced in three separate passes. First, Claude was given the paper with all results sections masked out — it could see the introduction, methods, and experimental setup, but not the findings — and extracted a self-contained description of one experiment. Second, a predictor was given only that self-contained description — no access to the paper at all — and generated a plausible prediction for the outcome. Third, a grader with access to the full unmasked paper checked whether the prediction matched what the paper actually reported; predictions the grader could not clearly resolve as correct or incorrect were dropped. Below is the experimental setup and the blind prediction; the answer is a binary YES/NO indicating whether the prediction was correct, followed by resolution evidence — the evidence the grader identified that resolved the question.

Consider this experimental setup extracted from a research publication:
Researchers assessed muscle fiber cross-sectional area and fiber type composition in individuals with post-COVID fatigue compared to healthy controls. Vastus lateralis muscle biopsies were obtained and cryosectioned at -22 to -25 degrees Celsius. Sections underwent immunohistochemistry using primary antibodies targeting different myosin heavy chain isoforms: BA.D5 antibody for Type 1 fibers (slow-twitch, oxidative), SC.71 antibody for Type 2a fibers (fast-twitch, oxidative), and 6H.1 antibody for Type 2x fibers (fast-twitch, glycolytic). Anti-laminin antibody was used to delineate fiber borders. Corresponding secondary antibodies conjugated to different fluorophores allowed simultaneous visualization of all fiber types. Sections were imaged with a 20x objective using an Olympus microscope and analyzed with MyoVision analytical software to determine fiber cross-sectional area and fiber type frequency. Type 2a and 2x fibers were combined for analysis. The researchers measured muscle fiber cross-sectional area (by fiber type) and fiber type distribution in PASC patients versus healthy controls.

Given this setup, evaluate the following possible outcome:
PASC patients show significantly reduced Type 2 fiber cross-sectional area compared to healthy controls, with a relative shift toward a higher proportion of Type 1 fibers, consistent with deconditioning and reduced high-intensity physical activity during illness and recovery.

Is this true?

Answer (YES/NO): NO